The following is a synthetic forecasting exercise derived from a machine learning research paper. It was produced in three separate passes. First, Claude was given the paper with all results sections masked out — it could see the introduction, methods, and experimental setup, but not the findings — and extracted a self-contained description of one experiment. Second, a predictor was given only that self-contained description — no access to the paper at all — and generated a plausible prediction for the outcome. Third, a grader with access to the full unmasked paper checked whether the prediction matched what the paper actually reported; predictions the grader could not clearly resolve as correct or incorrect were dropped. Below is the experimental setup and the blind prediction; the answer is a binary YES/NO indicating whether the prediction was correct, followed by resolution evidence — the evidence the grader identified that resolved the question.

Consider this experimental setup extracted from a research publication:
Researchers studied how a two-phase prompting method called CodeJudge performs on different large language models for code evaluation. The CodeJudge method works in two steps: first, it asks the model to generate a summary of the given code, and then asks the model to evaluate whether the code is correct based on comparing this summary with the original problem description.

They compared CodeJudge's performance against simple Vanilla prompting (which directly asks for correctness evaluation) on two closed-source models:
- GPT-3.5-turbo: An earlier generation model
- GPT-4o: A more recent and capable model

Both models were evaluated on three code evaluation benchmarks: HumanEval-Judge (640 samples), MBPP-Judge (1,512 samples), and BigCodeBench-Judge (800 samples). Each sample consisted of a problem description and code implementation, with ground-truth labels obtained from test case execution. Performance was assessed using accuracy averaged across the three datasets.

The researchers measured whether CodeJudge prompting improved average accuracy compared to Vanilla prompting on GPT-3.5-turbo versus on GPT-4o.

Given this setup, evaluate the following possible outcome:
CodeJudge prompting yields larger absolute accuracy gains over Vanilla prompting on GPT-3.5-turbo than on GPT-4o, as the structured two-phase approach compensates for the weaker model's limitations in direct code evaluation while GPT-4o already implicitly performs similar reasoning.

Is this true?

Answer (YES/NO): NO